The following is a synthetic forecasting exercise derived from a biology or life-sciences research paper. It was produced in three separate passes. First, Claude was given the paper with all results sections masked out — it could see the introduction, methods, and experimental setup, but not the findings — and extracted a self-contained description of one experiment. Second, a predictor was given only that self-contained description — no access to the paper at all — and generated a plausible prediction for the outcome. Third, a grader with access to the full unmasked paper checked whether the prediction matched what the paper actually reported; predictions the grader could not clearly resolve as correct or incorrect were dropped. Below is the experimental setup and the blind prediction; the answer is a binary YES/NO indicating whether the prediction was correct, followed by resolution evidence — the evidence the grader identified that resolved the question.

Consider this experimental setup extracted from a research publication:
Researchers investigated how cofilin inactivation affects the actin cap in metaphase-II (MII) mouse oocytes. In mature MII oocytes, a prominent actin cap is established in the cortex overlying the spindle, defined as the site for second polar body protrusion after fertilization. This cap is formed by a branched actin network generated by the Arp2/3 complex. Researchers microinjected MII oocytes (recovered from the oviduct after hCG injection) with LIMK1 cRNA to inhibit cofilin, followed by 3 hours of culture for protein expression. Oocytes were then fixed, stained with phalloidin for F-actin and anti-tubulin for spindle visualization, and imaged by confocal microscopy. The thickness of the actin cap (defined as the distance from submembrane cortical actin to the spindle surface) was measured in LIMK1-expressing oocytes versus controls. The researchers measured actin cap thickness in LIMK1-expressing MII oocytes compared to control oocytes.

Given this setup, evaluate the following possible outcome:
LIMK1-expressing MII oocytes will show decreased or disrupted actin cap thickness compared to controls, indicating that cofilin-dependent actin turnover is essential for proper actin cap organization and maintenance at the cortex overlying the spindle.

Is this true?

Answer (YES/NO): NO